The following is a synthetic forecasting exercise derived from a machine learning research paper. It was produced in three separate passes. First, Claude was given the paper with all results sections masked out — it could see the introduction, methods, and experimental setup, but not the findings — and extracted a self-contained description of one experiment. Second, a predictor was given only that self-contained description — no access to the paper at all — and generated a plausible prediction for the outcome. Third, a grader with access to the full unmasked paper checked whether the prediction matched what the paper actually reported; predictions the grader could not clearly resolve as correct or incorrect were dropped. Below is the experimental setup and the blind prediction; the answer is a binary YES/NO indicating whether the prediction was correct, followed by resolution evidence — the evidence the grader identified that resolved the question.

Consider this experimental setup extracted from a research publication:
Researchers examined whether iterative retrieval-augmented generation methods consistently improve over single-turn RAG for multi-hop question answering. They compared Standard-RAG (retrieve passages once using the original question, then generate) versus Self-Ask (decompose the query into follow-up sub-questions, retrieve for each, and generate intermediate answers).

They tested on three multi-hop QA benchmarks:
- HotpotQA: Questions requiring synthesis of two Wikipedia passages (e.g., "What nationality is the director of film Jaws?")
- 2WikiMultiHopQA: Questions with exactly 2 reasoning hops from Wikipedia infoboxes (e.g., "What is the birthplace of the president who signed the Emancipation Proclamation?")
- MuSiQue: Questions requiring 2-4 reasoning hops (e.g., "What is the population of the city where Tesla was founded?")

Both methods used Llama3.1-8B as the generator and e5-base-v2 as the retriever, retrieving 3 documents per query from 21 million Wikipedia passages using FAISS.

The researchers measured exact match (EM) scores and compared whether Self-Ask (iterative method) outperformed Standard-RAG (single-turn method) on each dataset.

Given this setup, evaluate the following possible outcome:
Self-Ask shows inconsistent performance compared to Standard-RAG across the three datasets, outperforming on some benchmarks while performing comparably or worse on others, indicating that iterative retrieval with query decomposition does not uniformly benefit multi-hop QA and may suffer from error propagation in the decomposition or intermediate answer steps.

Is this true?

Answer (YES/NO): YES